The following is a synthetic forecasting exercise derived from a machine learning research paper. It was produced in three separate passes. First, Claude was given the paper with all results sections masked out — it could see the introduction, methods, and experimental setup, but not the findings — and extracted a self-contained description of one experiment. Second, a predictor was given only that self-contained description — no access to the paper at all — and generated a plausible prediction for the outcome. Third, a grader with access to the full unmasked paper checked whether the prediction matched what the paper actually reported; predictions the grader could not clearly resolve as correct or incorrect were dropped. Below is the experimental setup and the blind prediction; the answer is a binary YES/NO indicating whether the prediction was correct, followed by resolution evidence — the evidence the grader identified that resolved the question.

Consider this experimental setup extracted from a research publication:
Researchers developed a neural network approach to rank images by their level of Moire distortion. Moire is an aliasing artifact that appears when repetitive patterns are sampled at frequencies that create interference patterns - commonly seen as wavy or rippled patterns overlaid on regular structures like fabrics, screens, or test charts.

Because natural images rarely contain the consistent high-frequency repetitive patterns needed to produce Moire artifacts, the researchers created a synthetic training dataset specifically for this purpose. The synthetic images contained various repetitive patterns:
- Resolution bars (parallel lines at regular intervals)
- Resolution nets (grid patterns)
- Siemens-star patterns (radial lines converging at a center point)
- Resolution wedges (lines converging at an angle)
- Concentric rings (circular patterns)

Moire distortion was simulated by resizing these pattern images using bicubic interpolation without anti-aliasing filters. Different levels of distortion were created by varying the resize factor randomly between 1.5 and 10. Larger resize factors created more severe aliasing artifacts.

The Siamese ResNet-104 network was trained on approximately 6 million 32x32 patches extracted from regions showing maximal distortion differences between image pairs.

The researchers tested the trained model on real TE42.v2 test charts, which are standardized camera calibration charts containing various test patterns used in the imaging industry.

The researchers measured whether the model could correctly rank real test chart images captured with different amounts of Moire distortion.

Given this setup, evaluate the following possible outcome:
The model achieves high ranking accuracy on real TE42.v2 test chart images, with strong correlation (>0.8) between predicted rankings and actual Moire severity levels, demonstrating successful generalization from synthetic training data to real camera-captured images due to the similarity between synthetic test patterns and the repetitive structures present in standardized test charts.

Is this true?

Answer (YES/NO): NO